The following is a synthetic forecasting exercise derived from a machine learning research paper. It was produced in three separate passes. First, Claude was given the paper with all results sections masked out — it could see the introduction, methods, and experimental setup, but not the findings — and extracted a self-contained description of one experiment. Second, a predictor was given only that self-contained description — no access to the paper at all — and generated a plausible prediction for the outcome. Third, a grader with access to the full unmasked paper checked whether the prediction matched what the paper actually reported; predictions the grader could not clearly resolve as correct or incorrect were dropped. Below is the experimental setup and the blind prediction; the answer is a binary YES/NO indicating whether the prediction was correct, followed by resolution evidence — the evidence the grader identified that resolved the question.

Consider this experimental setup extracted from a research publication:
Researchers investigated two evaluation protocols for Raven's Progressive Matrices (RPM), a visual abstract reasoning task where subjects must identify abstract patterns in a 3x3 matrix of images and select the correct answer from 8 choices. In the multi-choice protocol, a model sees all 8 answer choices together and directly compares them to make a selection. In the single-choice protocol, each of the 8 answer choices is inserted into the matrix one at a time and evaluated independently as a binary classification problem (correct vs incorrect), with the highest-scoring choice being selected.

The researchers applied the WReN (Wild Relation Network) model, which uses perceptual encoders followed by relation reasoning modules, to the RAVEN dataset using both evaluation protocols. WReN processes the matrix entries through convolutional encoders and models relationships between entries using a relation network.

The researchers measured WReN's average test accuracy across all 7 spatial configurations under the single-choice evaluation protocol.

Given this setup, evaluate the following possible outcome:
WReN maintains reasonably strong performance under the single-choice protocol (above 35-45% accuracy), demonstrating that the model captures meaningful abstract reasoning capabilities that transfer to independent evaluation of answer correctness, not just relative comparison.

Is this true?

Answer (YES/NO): NO